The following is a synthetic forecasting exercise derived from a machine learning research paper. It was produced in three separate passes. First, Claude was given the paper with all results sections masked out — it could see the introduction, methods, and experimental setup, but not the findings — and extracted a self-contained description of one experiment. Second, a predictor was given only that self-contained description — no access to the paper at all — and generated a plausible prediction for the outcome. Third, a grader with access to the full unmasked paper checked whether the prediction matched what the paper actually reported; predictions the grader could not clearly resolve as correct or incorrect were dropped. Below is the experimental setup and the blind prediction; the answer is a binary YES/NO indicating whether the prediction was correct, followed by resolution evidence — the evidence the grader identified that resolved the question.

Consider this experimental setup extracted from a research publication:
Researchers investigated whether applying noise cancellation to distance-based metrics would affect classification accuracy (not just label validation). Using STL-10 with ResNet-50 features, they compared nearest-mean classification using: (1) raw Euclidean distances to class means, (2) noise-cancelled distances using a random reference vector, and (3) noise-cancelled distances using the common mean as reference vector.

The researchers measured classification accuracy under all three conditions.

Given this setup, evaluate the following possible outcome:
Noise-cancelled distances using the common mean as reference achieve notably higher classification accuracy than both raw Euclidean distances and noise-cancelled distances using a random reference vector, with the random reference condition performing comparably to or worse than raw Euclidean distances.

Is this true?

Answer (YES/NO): NO